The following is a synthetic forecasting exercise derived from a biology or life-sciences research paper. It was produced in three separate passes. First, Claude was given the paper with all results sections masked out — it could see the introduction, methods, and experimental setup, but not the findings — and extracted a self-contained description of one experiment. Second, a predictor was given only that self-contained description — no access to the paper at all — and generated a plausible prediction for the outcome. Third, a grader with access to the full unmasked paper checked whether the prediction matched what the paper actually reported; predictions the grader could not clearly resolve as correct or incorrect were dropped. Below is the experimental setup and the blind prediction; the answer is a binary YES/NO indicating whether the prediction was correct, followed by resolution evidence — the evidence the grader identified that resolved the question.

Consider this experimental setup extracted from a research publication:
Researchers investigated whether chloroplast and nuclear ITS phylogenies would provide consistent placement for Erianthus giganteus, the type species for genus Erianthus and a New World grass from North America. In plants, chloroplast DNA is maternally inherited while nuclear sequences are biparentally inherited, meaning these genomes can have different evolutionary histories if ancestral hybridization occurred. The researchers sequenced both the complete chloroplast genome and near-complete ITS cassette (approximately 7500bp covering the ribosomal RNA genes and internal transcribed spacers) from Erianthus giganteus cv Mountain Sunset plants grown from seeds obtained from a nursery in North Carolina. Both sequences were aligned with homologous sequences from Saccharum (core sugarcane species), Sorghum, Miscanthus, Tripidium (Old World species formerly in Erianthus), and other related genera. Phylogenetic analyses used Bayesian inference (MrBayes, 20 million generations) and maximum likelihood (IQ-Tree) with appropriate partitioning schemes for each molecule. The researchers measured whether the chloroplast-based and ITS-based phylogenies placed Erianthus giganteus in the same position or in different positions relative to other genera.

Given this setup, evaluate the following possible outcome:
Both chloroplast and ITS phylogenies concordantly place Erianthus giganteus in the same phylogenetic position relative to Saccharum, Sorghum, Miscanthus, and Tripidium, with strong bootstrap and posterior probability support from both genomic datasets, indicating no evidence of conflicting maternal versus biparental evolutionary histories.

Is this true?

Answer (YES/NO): NO